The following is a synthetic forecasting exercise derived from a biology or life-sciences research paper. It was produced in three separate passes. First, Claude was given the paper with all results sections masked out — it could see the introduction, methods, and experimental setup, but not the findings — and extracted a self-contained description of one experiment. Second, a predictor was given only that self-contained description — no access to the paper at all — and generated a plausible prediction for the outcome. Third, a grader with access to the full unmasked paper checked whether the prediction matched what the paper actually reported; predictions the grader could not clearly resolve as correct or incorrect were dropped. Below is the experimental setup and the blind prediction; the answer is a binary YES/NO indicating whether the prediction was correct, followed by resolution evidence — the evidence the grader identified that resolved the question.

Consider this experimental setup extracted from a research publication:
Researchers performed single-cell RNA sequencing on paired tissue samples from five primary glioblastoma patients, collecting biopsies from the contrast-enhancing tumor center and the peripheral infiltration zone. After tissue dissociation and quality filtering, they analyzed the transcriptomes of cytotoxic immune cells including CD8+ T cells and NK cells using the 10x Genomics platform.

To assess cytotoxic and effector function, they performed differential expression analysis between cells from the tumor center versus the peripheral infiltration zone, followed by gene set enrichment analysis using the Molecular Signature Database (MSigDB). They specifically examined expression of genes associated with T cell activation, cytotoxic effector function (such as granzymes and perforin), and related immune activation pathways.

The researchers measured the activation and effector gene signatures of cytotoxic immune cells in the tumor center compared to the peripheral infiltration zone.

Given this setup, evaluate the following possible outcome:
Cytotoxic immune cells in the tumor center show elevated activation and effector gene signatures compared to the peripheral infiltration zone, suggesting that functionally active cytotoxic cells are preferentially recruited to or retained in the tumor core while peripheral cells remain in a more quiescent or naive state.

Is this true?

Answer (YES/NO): NO